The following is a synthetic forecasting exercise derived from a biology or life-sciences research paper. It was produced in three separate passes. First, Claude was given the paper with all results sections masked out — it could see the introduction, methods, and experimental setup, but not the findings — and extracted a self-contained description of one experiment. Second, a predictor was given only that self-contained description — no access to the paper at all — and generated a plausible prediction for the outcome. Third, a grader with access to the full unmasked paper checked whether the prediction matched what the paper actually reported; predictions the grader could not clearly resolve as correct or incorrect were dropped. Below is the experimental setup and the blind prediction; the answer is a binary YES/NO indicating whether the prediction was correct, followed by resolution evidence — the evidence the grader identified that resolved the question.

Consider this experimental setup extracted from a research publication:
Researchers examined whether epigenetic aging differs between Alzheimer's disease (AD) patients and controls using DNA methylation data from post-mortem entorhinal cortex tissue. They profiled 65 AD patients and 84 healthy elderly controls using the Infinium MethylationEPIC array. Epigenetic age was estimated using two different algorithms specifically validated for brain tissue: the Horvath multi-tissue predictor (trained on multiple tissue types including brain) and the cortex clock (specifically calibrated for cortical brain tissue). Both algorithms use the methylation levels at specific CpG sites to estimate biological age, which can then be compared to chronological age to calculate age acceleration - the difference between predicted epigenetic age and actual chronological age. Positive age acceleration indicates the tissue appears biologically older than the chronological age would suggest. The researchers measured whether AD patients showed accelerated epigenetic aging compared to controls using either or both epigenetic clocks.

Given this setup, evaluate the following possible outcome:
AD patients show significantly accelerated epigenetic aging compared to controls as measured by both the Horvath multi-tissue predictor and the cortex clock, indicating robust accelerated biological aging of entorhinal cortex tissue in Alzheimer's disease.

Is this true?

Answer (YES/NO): YES